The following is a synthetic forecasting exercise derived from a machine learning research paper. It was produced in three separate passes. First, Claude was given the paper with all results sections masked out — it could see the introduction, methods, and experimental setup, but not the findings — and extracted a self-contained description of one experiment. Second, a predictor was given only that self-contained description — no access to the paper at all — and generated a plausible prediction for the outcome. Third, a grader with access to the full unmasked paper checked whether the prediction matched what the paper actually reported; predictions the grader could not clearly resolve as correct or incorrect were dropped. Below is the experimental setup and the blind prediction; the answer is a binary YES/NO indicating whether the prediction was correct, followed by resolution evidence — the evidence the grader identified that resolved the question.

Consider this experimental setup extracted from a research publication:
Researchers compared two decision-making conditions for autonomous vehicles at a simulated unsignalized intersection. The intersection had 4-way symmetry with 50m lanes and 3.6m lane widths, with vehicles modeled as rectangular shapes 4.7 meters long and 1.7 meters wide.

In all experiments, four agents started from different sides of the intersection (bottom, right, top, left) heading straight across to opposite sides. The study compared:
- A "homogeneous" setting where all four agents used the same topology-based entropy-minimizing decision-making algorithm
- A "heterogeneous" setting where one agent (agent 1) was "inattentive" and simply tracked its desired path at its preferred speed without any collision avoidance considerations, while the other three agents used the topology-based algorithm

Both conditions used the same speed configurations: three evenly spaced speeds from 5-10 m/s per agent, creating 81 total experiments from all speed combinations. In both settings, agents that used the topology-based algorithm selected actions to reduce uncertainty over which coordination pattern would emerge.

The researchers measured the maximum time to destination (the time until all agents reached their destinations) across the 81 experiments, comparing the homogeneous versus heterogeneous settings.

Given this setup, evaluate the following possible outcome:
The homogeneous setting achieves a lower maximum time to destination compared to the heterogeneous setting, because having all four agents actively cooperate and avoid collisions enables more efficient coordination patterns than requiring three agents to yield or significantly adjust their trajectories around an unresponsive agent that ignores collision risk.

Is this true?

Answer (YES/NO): NO